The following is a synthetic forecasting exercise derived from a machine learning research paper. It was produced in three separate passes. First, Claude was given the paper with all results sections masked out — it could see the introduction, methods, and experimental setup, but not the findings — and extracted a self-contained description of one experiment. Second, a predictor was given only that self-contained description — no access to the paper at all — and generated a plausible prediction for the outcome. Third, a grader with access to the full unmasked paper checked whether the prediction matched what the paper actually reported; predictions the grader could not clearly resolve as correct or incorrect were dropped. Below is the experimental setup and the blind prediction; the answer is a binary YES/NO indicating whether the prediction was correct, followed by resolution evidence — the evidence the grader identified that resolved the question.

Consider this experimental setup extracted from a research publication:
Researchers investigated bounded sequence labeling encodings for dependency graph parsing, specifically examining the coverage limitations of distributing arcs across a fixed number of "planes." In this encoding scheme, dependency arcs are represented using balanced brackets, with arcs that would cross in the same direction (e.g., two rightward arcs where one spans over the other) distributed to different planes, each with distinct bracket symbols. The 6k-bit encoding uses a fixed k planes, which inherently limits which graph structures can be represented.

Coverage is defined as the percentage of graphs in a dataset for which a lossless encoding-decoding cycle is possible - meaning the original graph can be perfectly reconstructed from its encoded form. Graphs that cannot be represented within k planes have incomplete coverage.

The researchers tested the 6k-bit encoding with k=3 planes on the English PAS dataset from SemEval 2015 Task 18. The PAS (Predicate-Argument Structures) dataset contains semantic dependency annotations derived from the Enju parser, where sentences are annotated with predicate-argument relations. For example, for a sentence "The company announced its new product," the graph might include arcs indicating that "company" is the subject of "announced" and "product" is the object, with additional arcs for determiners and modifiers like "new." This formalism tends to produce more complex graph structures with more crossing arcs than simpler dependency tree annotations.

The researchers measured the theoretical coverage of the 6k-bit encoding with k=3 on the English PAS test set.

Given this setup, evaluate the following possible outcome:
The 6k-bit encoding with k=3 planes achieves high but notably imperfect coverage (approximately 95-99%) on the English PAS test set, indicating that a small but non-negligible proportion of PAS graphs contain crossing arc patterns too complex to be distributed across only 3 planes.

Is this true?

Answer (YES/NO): YES